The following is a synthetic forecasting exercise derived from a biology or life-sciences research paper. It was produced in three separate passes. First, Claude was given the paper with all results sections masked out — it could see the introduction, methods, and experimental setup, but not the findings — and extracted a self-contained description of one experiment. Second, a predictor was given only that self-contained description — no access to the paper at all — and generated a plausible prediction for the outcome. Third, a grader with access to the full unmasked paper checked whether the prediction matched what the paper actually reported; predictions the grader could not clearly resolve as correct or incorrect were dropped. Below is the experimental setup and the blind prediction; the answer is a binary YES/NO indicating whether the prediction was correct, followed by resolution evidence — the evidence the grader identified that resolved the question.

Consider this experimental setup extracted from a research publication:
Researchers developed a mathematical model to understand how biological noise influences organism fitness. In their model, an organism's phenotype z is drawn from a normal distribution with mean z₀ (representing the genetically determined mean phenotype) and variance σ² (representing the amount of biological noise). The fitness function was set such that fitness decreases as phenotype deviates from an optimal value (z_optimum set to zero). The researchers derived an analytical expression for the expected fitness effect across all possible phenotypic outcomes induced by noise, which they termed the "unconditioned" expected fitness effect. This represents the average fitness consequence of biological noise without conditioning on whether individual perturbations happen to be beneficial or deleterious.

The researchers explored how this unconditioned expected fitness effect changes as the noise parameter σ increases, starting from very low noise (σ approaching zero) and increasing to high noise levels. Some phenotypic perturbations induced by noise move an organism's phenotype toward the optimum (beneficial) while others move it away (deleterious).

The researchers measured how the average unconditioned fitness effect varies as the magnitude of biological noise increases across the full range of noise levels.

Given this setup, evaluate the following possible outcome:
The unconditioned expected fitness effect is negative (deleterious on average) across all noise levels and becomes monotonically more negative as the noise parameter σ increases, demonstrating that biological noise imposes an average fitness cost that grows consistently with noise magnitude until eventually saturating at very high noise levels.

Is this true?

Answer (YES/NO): NO